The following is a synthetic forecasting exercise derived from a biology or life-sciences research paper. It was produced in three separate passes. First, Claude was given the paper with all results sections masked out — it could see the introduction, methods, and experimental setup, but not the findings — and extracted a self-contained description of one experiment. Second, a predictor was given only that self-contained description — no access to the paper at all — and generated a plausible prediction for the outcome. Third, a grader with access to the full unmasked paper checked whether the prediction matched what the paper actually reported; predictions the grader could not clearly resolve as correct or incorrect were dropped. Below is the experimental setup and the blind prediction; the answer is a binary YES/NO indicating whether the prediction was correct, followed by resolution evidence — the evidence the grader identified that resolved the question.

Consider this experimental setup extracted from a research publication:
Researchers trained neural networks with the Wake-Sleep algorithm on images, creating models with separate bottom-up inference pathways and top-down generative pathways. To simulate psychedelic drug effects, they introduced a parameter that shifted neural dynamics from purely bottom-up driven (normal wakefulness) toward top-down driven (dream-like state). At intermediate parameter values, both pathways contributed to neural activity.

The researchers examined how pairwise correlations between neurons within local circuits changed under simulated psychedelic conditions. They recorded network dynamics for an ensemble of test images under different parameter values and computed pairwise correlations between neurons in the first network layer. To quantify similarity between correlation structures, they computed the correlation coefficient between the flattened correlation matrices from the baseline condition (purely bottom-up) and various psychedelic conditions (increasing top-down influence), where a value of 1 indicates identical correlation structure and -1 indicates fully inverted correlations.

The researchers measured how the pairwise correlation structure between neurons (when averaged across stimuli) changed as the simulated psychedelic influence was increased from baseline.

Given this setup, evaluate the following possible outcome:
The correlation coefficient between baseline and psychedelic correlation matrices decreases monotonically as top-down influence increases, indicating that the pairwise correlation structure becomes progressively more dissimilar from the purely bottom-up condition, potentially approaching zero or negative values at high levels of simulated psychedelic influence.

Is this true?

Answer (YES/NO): NO